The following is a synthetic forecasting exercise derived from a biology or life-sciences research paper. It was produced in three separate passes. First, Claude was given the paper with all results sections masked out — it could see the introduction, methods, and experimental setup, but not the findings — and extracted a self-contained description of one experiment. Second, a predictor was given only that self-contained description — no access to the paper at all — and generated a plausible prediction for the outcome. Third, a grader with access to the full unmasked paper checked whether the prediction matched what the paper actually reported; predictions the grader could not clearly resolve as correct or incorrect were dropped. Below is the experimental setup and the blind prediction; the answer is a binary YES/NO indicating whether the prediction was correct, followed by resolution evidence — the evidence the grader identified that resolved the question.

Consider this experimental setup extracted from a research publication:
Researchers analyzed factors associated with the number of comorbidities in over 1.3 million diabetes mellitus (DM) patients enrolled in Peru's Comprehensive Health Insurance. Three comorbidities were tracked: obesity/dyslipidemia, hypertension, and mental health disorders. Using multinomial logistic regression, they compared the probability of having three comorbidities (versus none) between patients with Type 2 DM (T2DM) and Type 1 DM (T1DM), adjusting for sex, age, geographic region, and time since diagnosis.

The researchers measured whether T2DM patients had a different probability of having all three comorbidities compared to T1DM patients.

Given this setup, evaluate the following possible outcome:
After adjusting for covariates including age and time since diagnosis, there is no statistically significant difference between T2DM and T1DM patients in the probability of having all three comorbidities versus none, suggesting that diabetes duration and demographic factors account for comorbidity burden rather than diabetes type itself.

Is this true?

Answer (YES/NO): YES